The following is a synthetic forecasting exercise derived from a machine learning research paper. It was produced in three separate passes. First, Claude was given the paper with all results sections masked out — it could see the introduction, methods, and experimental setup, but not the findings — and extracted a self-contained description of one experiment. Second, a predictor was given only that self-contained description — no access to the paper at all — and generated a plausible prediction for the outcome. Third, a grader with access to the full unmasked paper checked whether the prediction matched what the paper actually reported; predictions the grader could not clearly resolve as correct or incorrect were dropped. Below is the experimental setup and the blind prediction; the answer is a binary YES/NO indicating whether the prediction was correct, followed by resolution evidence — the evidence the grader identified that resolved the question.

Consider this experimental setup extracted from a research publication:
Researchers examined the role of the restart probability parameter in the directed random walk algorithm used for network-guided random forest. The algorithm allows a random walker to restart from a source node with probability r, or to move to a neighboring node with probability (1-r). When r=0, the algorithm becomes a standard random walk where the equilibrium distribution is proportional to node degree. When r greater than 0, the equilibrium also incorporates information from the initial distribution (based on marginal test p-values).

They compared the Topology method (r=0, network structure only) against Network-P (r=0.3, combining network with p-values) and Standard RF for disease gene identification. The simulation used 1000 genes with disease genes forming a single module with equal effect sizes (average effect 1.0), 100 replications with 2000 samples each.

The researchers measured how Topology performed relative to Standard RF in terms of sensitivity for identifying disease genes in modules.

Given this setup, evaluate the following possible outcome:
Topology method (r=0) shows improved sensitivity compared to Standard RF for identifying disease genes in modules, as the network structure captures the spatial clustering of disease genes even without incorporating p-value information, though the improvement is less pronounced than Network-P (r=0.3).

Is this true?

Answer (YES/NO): NO